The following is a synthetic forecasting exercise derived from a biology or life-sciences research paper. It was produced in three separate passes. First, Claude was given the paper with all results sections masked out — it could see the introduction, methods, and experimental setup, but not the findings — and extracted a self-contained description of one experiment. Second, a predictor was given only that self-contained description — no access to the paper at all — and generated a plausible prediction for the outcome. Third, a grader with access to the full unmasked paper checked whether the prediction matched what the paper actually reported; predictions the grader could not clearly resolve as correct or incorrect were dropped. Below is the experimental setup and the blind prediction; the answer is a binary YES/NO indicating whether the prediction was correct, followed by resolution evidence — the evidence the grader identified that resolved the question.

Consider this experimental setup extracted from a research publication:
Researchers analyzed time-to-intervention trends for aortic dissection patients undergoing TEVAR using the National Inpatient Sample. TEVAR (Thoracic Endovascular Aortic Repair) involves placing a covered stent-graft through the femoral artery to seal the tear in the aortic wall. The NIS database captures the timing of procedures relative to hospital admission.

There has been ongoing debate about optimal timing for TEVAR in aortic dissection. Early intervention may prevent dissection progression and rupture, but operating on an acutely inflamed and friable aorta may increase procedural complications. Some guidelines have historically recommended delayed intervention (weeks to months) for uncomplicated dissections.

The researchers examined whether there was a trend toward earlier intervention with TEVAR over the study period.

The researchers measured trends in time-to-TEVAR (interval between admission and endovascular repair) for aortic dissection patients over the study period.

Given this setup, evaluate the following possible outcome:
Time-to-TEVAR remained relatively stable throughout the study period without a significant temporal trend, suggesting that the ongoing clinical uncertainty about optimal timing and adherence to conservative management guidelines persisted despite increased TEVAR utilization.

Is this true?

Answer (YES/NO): NO